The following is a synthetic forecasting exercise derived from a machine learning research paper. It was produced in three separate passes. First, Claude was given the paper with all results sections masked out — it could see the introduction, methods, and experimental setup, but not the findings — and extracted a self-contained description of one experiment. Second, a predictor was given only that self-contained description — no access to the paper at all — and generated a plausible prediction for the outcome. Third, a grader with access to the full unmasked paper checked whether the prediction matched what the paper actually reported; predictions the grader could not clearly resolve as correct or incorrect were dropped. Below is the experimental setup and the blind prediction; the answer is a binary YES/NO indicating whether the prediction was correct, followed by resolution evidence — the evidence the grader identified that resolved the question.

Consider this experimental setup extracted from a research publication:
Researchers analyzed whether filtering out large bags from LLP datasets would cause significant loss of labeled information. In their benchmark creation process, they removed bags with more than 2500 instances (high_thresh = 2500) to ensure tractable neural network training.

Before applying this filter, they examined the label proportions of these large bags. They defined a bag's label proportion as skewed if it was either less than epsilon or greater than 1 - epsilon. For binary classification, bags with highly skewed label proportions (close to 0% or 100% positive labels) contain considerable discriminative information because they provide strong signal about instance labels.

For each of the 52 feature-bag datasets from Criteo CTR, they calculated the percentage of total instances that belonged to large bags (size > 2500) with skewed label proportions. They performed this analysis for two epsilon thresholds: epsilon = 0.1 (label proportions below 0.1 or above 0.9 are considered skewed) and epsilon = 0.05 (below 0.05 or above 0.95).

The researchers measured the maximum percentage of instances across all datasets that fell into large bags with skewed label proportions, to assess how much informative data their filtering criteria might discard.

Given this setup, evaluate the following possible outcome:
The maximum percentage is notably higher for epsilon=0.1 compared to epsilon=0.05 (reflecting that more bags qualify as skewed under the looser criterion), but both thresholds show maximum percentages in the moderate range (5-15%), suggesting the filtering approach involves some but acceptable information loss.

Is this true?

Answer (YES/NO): NO